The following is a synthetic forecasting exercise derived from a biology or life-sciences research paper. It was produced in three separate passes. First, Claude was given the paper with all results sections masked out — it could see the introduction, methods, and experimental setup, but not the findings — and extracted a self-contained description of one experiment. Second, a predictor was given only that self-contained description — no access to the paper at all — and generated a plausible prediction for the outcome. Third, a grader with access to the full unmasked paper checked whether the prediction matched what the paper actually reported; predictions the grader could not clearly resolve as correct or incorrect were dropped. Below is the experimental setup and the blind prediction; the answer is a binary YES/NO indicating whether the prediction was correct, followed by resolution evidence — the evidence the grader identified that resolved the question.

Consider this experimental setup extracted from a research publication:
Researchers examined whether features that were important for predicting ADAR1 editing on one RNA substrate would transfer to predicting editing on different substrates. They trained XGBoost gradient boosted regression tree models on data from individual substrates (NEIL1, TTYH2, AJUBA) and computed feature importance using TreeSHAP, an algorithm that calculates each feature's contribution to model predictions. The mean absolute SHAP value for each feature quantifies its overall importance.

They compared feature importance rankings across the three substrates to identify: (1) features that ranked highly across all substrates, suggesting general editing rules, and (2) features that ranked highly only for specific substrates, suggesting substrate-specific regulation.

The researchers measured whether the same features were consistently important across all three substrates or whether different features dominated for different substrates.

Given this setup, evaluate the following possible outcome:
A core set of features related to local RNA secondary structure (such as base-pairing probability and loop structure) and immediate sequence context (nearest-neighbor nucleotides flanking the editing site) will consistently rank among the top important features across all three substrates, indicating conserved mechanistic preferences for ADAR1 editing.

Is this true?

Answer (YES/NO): NO